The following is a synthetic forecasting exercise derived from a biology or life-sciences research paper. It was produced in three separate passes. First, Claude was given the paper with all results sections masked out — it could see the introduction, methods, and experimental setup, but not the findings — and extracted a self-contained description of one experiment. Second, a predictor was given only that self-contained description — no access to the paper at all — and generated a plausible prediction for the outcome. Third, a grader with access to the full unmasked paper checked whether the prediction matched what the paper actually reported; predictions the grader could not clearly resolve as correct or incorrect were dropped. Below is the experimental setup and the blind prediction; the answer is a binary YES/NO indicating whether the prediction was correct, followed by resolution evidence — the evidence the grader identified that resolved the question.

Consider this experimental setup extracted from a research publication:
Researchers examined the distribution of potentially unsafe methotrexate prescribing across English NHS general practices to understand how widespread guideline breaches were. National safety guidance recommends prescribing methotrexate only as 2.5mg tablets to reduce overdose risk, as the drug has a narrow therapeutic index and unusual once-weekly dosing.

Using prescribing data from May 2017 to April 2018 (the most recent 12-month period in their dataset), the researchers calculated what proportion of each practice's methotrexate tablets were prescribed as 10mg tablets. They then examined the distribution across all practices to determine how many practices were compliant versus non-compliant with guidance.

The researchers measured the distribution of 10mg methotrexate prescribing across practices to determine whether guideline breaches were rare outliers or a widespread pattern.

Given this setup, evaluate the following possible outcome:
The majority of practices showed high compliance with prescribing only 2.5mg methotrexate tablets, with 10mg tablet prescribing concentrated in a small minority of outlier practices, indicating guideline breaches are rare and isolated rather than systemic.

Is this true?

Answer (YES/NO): NO